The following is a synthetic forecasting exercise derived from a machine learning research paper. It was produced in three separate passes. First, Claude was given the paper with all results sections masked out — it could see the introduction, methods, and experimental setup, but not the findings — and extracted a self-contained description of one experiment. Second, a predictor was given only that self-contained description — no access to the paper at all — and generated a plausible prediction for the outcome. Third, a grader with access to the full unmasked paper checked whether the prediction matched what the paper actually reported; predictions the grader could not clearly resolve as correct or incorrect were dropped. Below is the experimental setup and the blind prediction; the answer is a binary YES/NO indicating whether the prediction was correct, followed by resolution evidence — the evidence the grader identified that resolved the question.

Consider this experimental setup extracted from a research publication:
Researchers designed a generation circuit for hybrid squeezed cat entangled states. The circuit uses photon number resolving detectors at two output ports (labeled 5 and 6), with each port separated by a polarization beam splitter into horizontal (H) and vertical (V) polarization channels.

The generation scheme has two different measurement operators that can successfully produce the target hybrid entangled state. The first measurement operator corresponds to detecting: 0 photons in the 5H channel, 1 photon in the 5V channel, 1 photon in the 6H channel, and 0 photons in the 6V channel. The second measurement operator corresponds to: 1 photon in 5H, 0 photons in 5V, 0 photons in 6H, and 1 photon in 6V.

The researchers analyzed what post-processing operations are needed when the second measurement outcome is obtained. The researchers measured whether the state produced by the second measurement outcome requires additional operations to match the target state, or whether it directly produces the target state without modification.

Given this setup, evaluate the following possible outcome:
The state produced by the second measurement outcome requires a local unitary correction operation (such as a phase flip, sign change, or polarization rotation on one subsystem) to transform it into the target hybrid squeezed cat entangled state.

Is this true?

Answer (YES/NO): YES